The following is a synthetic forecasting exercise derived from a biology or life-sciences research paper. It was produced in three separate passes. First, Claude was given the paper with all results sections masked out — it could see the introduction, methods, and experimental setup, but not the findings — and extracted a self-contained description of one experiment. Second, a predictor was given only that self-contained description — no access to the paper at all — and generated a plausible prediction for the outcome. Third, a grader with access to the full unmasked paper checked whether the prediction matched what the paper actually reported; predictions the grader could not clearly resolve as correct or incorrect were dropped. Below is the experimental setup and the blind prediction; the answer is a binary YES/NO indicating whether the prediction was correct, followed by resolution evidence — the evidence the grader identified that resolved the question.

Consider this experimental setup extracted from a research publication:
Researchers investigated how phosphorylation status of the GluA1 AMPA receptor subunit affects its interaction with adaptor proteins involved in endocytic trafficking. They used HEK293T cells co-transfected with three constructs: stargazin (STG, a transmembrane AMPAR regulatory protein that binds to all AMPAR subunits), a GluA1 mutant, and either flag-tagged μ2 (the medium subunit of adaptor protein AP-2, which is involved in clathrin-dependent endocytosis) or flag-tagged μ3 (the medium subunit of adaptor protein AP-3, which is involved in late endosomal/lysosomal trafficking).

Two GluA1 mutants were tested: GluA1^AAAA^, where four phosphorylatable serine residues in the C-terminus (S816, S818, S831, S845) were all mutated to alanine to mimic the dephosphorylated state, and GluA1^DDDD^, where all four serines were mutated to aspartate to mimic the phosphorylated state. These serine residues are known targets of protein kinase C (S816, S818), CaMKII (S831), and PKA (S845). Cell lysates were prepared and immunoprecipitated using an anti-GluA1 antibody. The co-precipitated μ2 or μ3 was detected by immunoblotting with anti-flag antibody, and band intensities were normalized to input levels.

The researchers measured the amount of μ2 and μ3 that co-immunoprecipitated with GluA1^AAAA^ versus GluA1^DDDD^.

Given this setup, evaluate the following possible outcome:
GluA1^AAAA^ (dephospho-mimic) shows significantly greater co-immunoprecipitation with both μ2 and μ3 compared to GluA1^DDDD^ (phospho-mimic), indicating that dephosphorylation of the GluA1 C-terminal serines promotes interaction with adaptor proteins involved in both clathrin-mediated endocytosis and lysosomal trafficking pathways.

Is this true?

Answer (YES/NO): NO